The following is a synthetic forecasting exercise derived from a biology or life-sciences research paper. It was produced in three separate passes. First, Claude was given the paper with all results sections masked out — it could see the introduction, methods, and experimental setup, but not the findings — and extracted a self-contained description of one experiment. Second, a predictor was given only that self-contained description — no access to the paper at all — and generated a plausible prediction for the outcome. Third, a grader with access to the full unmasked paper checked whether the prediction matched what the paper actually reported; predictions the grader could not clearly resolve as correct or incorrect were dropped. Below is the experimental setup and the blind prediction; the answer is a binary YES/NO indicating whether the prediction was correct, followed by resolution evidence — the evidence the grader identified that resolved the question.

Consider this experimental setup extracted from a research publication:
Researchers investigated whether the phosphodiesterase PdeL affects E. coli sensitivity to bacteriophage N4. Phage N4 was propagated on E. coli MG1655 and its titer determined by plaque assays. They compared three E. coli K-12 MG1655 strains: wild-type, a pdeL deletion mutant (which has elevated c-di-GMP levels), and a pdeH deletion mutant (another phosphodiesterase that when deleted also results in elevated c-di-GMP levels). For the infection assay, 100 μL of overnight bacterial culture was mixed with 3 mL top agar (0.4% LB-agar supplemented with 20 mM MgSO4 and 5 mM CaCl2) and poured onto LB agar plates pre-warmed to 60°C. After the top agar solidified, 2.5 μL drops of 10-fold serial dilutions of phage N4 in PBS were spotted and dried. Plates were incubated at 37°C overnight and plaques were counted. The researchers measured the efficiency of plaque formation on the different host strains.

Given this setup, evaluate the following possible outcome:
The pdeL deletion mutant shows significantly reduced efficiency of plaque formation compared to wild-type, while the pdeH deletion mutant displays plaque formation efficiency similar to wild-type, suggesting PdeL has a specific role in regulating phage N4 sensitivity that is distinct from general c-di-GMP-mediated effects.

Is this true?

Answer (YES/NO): NO